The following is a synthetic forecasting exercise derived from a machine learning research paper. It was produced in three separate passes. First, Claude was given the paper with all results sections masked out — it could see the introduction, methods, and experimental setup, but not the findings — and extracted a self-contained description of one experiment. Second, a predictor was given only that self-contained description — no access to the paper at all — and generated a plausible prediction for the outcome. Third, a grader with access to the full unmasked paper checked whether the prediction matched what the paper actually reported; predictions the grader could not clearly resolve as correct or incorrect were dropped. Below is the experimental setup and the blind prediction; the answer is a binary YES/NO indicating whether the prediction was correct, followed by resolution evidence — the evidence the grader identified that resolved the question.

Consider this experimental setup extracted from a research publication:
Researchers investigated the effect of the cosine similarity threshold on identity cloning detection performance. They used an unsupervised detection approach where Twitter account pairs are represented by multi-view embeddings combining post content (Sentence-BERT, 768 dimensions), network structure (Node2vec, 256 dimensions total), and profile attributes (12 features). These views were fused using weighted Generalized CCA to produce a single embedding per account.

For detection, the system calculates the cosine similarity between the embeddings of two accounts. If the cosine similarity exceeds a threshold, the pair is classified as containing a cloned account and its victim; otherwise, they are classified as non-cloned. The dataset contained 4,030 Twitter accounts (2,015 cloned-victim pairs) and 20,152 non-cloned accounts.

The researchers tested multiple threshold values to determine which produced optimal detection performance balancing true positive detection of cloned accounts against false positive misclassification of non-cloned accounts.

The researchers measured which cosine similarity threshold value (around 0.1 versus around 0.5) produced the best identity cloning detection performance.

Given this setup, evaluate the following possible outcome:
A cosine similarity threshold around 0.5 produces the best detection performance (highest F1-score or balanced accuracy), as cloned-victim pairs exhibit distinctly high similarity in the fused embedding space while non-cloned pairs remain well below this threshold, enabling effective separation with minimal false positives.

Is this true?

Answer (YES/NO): NO